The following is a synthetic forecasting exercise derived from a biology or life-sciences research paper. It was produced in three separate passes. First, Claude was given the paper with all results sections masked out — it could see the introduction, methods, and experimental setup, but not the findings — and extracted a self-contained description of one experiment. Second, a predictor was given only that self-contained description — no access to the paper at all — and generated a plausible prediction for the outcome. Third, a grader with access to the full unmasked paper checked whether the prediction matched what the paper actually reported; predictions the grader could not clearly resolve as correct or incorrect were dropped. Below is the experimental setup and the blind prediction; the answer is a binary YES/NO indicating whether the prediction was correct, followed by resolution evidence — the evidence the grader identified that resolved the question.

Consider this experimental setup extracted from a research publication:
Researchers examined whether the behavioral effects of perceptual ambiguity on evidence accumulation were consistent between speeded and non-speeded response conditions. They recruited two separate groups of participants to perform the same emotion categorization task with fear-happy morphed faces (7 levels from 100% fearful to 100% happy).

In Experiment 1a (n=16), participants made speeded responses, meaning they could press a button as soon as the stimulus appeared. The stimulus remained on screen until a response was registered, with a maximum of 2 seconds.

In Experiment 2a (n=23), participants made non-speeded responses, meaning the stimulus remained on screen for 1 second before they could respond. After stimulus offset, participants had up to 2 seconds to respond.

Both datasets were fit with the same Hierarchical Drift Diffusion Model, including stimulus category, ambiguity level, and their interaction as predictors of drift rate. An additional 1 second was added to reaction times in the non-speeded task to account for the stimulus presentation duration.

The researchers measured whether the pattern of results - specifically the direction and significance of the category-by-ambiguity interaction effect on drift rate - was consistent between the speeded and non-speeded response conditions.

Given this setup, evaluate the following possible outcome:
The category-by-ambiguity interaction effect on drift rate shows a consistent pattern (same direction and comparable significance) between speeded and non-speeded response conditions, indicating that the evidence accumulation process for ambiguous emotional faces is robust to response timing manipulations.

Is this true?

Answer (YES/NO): YES